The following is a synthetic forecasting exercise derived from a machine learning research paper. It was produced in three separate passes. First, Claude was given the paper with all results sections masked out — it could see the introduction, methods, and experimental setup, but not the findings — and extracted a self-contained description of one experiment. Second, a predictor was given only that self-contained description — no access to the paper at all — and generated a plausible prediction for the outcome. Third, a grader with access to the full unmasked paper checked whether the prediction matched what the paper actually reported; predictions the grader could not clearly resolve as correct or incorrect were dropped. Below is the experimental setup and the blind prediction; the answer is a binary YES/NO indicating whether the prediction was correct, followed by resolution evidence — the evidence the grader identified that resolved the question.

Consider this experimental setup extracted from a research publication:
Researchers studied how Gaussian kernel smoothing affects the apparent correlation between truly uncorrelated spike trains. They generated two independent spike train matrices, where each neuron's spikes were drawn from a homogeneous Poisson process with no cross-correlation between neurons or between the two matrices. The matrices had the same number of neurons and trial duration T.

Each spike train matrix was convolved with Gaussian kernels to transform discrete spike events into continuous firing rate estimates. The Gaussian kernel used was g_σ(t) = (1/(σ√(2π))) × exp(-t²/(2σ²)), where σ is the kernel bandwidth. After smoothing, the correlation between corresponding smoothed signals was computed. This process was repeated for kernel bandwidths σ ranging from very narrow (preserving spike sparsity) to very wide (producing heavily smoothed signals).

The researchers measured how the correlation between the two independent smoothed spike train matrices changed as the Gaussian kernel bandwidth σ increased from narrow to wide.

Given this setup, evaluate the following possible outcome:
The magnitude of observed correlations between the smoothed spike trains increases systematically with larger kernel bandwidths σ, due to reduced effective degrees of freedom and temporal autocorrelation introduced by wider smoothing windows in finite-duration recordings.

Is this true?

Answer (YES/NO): YES